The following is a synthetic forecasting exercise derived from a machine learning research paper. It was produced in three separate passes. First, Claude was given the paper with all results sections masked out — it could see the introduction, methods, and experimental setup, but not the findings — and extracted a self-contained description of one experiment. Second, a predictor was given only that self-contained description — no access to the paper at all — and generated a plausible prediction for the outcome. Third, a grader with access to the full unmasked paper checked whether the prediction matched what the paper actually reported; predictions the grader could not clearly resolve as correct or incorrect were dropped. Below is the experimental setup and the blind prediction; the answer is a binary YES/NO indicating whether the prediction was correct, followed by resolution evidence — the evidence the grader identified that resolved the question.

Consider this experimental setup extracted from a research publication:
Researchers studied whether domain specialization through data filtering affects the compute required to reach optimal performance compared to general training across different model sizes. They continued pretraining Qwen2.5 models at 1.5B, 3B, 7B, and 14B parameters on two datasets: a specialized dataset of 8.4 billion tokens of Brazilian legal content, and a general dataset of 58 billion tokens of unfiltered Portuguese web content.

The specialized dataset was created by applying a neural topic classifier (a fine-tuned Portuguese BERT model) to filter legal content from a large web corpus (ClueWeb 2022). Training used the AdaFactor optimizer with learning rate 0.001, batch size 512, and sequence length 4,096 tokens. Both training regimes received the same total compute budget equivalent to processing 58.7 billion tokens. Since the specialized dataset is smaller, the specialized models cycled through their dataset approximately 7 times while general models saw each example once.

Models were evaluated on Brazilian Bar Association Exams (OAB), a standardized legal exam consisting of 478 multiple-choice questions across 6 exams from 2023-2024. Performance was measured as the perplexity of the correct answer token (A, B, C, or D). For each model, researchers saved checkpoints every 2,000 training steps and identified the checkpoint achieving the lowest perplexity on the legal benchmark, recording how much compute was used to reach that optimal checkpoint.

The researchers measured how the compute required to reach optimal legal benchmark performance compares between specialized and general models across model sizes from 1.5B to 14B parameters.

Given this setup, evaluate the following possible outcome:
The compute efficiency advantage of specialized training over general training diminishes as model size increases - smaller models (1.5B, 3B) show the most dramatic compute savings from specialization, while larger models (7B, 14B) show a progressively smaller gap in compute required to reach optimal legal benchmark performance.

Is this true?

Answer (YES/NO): NO